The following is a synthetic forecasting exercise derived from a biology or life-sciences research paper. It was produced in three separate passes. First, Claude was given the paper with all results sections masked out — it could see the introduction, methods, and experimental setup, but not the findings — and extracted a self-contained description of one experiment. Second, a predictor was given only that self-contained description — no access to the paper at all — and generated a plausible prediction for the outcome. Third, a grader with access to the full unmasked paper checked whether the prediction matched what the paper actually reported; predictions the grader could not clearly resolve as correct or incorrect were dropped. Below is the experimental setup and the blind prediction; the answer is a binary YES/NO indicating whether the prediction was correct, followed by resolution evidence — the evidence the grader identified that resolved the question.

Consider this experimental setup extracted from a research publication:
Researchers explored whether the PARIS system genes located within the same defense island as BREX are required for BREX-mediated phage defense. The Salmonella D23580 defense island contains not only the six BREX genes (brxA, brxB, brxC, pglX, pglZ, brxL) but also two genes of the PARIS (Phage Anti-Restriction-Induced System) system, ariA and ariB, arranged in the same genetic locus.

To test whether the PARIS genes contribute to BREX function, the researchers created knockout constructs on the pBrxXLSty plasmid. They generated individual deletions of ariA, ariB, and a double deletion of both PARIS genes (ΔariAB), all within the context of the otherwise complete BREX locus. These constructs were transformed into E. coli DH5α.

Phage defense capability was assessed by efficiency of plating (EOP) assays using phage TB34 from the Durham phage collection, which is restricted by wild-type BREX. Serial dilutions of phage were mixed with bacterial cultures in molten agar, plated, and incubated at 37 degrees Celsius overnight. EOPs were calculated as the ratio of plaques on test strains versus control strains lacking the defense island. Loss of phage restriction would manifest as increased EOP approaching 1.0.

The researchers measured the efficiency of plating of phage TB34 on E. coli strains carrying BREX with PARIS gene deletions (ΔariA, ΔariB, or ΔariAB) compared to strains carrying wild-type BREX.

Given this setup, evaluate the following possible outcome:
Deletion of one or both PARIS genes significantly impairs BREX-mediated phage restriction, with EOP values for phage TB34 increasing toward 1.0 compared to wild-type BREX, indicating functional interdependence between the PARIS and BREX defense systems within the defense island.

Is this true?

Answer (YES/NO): NO